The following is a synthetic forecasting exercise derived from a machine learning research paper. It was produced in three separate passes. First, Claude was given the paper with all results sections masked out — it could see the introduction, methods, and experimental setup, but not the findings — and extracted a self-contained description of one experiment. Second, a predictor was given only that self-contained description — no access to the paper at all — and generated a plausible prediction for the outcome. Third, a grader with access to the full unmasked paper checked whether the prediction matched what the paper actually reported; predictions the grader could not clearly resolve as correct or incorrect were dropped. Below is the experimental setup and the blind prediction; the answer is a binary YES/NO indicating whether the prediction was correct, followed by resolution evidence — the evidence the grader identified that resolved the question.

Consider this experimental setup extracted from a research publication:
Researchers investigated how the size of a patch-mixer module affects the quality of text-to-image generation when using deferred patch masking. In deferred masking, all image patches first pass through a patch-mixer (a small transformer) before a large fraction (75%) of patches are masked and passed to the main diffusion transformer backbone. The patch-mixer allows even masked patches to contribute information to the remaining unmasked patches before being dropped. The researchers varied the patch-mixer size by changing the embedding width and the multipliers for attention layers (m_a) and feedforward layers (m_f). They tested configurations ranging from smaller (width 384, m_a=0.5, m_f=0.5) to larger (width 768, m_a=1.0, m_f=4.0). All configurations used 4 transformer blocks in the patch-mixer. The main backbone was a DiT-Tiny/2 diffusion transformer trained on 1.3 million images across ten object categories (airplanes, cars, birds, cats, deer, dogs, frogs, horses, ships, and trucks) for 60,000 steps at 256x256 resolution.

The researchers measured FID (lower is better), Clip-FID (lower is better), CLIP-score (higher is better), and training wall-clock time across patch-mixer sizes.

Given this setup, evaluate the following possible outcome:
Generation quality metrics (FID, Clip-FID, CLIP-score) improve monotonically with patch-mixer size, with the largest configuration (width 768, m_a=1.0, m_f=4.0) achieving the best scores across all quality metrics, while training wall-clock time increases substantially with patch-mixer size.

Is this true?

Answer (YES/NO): NO